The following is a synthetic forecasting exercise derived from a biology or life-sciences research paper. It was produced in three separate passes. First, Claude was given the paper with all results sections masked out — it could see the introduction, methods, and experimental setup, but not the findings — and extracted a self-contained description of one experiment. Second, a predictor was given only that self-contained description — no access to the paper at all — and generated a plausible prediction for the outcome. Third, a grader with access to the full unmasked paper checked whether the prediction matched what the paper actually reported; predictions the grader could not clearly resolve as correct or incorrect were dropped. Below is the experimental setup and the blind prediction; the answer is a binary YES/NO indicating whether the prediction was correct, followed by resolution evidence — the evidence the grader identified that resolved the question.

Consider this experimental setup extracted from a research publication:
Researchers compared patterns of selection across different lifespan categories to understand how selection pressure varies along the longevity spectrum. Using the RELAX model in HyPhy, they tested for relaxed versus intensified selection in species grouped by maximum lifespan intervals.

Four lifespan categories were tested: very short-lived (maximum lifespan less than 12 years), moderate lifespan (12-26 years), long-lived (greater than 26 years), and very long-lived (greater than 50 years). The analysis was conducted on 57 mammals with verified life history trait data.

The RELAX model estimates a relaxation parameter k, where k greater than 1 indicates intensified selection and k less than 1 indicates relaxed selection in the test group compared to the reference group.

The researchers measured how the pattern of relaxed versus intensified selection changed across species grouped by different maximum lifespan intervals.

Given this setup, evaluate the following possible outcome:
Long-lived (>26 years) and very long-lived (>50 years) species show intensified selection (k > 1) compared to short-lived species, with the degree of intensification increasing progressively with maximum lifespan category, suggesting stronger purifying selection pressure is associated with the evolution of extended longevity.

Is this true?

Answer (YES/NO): NO